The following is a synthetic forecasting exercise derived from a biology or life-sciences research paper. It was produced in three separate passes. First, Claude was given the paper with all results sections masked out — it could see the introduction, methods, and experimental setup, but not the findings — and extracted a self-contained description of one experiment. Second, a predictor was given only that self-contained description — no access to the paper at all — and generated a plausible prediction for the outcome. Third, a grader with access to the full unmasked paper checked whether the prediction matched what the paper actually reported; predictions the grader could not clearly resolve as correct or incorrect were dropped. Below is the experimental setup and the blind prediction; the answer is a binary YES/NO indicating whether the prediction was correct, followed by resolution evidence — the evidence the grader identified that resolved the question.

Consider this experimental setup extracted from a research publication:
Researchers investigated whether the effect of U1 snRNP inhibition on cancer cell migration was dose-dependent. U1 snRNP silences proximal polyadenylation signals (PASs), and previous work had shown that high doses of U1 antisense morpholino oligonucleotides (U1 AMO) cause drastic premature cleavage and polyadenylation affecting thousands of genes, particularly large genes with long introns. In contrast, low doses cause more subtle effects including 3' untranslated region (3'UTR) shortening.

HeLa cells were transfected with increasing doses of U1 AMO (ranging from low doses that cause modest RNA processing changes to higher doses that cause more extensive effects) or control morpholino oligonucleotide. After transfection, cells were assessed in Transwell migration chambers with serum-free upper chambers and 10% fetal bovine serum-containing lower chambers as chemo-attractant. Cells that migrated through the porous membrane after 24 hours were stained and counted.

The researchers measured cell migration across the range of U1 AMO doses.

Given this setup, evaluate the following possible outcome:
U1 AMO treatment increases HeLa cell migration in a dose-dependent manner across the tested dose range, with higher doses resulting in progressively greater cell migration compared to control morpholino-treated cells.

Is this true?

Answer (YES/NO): NO